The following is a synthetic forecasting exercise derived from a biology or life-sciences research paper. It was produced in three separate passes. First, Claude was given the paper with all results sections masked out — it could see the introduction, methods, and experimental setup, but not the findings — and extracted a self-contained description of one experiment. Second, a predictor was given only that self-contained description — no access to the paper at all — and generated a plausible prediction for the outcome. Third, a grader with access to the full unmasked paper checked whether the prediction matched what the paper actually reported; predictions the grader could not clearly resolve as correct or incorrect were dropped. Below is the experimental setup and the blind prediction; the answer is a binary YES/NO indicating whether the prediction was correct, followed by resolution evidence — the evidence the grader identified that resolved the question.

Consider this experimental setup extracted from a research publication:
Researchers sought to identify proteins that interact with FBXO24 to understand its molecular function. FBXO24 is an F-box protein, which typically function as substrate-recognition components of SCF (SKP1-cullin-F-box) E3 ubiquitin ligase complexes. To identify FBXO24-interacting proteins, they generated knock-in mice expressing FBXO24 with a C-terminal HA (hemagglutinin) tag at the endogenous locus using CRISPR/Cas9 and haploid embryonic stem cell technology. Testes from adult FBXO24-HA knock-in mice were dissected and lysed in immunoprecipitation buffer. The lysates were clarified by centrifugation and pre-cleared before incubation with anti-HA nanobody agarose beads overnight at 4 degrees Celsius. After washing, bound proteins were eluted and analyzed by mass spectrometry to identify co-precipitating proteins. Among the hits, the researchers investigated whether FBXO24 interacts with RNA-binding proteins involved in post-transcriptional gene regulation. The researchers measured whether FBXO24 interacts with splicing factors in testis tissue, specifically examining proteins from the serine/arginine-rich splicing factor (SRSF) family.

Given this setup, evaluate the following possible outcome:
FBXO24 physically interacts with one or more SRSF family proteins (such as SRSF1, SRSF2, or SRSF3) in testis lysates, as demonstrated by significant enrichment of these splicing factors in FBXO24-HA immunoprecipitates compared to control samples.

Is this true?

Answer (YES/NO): YES